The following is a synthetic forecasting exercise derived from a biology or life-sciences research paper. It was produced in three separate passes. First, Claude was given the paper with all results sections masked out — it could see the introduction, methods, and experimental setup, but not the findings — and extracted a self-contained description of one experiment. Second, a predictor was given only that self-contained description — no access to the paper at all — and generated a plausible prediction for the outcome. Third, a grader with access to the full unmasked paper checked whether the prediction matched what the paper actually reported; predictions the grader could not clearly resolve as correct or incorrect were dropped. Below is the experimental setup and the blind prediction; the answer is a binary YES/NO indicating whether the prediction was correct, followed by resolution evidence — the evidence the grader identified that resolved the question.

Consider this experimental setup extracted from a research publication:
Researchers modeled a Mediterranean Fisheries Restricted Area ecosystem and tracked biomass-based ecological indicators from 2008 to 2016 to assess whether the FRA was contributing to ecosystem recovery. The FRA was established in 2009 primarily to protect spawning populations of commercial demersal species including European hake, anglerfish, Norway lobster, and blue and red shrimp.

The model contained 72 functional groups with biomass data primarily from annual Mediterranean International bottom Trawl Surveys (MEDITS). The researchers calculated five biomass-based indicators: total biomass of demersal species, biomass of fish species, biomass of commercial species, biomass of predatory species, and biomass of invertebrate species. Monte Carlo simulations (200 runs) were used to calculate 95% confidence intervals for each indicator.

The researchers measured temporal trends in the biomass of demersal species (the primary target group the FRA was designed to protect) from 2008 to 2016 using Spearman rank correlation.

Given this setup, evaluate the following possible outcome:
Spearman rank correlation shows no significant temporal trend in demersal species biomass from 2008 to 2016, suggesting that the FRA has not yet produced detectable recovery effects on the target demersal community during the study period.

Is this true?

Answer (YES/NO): YES